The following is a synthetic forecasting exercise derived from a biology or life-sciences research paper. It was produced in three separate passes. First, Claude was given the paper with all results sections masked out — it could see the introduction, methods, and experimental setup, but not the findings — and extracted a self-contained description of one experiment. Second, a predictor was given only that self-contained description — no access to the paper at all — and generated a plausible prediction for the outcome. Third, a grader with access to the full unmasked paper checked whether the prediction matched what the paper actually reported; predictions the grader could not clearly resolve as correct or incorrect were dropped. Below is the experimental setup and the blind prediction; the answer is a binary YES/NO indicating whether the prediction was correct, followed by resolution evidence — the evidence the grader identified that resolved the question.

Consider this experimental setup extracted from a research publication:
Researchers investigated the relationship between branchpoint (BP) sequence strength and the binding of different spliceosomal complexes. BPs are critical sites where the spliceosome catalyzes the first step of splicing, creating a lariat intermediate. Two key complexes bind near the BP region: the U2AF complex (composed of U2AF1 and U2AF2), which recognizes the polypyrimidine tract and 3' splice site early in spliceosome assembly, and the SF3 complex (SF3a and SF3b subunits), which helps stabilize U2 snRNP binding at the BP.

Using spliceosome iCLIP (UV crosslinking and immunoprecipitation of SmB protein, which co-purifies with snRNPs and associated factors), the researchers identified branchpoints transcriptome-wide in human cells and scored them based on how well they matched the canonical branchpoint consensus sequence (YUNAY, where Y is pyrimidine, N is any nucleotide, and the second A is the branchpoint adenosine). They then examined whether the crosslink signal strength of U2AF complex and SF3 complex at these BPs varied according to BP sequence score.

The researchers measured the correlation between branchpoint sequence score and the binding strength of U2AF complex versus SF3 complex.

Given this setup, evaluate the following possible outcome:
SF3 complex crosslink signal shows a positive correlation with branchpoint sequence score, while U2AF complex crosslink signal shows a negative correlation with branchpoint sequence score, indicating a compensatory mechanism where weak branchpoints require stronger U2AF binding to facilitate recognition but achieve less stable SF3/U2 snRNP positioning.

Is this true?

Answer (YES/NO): YES